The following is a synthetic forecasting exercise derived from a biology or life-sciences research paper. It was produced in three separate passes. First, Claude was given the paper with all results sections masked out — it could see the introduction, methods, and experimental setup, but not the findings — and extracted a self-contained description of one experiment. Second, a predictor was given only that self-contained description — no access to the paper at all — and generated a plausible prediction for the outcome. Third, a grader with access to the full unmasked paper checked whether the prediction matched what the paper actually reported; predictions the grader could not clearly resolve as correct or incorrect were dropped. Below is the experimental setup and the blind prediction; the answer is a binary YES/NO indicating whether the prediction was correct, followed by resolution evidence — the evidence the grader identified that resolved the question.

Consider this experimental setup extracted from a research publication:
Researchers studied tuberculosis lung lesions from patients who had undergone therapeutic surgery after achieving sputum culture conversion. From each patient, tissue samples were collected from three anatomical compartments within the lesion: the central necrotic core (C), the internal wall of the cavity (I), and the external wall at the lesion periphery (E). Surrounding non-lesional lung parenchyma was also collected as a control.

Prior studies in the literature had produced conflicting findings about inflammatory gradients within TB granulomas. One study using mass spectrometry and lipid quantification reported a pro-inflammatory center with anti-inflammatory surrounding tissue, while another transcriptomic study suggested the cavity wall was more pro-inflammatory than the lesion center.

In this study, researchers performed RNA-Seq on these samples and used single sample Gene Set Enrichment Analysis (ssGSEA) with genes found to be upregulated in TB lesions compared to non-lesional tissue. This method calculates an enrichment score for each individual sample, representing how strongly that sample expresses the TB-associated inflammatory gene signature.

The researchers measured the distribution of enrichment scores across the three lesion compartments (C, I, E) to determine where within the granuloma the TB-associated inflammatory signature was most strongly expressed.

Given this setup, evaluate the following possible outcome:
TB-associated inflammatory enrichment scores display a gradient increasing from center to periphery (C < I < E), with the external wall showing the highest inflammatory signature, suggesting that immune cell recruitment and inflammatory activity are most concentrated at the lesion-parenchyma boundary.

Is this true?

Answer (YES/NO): NO